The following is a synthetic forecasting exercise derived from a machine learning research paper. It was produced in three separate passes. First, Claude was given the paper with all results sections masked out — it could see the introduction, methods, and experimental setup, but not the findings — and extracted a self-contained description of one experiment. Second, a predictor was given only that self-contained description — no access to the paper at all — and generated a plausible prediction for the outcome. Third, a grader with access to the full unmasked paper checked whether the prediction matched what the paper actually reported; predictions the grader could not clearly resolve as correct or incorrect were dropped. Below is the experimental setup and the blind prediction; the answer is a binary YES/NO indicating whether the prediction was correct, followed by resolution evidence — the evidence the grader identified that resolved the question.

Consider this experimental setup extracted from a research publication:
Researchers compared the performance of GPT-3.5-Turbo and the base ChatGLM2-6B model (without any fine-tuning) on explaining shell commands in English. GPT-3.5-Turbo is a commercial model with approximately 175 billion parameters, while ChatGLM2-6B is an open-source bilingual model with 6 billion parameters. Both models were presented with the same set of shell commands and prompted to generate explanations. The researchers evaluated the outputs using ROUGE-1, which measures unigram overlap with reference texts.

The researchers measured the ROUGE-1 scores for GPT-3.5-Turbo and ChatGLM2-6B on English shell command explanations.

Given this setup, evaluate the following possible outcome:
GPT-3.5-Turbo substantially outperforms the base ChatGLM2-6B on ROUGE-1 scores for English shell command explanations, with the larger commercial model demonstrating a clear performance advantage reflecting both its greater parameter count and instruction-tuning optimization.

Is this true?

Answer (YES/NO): NO